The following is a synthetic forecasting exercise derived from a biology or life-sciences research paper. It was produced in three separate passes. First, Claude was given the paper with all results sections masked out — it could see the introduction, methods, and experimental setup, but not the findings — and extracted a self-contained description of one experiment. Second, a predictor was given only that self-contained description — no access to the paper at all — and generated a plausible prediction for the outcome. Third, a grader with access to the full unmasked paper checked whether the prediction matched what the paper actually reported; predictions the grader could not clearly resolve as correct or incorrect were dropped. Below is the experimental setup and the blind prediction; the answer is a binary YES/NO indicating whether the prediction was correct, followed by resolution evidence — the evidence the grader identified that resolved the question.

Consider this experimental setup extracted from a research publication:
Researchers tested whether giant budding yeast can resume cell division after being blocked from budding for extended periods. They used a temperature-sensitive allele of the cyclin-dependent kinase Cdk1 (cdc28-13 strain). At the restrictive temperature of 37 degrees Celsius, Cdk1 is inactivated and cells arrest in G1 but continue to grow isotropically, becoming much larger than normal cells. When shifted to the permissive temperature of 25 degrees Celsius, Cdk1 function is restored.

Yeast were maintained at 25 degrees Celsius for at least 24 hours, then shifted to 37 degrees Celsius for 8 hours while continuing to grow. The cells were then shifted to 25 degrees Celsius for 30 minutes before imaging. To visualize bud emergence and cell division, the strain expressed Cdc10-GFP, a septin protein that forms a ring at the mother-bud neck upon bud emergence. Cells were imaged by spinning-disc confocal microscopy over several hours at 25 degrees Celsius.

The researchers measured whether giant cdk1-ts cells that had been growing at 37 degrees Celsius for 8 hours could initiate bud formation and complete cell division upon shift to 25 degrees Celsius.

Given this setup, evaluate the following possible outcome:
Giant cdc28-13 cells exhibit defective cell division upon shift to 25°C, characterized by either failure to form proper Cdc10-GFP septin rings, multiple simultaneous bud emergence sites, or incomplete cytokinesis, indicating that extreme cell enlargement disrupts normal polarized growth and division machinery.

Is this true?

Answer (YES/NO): NO